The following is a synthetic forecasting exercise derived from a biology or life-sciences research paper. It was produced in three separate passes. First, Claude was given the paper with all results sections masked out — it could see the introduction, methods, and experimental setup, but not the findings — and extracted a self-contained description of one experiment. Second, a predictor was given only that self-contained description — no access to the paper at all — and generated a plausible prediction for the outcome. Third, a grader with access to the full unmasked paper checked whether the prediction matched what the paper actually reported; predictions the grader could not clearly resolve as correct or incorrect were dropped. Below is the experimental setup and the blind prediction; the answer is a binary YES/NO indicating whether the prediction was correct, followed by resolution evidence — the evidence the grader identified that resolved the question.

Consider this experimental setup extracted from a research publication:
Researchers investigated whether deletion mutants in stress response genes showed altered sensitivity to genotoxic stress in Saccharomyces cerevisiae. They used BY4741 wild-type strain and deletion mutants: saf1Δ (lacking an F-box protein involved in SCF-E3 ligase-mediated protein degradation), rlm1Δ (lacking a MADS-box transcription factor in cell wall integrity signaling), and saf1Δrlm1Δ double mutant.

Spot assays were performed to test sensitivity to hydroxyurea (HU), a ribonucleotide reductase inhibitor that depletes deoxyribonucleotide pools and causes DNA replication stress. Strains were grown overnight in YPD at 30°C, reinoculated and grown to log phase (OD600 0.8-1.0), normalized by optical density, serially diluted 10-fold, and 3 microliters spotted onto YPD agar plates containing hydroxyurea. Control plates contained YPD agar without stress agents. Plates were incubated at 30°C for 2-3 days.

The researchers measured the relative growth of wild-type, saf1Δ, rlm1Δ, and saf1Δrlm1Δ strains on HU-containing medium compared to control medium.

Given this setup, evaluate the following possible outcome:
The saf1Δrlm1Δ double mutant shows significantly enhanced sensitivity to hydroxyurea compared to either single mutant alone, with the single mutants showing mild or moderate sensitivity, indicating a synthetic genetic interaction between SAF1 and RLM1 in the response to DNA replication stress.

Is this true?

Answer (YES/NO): NO